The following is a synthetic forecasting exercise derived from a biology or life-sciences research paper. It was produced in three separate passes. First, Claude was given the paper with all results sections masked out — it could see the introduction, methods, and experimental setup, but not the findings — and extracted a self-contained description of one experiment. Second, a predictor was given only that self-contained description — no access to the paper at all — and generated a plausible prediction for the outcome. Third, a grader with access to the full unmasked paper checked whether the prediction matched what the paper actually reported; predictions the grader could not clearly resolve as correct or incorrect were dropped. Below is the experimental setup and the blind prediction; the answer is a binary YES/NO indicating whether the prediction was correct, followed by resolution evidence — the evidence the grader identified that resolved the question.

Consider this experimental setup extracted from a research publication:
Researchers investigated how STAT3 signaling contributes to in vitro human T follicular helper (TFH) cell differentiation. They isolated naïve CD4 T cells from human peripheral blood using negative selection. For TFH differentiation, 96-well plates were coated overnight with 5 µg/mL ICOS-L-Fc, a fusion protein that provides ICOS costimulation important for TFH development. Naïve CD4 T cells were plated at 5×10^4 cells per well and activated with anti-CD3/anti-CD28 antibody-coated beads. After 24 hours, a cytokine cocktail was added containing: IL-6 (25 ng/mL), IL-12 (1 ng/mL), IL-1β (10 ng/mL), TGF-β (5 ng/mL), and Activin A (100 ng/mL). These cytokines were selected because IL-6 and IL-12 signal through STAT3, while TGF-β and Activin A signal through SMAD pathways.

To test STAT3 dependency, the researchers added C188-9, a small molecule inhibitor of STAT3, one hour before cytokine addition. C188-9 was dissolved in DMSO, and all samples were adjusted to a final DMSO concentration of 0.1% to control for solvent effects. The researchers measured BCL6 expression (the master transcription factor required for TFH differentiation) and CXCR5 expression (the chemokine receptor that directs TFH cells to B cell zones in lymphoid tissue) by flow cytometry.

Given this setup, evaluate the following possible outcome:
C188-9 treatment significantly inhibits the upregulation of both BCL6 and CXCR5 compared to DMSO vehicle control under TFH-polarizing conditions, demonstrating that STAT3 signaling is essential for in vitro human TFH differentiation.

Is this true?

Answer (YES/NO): NO